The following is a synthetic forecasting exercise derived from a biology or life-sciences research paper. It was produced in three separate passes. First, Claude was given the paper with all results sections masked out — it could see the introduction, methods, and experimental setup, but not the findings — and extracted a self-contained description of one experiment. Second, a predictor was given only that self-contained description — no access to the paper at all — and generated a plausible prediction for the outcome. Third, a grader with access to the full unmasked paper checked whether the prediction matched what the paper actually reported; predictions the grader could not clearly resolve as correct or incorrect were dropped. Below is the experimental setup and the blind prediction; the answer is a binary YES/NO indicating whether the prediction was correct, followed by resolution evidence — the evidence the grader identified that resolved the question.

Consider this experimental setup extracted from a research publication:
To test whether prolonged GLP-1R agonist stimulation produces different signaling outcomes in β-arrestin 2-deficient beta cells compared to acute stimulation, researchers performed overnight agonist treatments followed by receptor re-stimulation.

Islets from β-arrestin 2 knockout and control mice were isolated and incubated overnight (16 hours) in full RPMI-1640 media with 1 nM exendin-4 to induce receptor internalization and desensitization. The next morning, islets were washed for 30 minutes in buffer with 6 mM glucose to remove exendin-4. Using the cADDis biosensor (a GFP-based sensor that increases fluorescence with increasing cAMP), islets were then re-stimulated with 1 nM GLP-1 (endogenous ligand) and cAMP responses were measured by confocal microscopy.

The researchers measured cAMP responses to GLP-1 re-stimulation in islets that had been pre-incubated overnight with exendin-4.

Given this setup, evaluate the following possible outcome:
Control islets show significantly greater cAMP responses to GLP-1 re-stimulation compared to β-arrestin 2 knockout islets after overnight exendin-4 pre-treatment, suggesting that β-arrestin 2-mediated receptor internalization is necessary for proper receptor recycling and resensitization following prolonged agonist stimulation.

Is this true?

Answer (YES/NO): NO